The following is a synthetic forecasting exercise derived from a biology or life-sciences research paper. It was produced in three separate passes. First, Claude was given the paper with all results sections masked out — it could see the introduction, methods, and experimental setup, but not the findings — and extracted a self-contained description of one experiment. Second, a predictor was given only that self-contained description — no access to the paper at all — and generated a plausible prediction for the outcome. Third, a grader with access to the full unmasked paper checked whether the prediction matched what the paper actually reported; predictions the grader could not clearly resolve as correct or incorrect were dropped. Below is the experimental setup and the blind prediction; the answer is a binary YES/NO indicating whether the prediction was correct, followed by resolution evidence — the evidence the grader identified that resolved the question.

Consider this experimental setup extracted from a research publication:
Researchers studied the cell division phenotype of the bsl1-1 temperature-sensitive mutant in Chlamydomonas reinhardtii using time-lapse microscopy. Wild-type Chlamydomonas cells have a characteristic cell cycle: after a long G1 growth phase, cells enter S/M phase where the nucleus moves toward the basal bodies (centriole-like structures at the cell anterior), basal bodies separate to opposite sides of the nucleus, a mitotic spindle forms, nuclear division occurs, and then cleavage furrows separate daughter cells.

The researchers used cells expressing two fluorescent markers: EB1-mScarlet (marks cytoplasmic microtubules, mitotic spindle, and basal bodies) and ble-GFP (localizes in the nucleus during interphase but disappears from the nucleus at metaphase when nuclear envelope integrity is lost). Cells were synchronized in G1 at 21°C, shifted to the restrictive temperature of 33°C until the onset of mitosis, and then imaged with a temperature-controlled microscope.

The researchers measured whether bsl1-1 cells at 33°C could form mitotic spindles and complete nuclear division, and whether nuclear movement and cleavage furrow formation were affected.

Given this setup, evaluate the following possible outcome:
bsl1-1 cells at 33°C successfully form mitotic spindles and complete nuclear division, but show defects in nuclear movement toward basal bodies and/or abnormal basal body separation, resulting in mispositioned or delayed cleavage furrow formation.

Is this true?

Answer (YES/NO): NO